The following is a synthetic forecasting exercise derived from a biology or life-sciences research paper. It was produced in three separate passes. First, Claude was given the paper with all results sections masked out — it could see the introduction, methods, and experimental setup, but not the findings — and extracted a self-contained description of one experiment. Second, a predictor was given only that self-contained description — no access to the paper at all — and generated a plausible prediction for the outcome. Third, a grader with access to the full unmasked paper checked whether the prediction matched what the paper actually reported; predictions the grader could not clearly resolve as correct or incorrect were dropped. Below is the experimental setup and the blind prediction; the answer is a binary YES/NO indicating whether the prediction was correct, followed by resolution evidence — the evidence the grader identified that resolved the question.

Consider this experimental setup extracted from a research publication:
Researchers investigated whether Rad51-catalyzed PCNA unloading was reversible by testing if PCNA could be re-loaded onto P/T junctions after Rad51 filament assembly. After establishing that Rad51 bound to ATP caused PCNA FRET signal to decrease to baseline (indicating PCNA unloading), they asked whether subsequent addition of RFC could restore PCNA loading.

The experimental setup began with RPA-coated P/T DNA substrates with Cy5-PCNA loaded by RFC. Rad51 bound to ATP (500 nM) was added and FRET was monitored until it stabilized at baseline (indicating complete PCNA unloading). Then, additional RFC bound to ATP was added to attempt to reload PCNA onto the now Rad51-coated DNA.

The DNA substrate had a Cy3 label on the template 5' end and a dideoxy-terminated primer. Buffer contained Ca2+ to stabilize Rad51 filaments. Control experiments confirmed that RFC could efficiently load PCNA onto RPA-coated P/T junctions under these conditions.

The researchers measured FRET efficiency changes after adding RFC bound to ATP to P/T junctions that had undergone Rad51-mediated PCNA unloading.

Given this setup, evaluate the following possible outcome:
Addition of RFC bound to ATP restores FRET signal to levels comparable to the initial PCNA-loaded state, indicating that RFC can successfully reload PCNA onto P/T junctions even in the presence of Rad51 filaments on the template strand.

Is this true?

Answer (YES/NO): NO